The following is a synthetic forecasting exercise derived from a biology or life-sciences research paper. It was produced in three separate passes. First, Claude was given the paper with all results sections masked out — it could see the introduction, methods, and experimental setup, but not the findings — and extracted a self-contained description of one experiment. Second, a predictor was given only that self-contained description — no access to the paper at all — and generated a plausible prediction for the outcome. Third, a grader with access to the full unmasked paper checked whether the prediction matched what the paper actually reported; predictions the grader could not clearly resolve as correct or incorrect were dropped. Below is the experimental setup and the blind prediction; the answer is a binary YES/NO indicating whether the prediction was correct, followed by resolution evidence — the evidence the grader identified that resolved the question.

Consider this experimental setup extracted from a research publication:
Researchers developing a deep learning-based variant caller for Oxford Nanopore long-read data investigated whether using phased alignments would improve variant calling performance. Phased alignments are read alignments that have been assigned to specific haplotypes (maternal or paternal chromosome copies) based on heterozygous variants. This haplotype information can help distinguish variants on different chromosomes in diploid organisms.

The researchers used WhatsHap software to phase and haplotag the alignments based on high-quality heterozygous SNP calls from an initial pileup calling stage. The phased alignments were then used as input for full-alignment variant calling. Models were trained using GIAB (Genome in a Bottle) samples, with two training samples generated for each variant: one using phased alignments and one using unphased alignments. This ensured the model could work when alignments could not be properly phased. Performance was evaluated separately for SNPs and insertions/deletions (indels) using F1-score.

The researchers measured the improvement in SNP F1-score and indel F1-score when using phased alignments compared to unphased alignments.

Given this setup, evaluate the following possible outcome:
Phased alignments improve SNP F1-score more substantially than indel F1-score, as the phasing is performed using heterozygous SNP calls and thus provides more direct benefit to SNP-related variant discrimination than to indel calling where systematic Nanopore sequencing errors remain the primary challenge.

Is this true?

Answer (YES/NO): NO